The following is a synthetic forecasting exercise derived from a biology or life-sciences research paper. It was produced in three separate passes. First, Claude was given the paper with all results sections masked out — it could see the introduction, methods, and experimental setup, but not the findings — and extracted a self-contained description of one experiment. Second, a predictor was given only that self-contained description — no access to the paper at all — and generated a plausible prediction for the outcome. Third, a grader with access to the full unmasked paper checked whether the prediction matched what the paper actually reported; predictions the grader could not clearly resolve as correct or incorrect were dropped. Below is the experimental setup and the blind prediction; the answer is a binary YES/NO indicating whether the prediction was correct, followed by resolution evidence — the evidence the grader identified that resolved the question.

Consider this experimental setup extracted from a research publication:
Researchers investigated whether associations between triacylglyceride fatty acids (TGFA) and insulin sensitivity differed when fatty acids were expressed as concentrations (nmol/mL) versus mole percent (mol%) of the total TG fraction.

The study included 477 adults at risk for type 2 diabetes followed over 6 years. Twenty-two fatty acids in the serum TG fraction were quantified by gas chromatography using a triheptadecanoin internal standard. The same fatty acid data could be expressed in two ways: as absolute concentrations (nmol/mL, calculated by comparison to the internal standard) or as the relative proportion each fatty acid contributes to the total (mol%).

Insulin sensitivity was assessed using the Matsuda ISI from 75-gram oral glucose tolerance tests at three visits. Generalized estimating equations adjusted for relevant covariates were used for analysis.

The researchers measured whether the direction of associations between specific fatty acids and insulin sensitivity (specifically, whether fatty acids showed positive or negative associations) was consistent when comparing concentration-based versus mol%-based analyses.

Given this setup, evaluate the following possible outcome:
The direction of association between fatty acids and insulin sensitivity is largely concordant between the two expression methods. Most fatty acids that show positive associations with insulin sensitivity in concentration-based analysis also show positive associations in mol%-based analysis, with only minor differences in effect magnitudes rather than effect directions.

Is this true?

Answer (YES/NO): NO